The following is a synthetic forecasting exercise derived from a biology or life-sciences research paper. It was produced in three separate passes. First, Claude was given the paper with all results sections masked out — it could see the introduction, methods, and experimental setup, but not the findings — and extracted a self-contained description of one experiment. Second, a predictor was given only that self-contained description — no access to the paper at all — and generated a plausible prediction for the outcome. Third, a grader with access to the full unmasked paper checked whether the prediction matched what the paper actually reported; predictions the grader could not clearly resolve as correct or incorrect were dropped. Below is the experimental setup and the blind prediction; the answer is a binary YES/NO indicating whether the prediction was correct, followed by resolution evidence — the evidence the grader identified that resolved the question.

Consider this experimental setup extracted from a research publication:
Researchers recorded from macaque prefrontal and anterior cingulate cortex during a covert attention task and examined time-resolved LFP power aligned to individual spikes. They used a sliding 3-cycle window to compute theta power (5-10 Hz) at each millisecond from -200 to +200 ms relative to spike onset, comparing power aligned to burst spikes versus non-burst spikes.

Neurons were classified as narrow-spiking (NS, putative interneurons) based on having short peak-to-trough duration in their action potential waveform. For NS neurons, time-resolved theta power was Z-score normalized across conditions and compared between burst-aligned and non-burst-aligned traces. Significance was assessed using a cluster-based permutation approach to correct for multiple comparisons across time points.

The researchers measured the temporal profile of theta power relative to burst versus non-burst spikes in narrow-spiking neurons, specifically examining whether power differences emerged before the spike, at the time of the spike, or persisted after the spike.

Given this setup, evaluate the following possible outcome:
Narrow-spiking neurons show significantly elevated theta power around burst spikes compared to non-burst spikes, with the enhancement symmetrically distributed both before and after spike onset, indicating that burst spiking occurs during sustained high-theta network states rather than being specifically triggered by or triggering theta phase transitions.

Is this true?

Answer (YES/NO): NO